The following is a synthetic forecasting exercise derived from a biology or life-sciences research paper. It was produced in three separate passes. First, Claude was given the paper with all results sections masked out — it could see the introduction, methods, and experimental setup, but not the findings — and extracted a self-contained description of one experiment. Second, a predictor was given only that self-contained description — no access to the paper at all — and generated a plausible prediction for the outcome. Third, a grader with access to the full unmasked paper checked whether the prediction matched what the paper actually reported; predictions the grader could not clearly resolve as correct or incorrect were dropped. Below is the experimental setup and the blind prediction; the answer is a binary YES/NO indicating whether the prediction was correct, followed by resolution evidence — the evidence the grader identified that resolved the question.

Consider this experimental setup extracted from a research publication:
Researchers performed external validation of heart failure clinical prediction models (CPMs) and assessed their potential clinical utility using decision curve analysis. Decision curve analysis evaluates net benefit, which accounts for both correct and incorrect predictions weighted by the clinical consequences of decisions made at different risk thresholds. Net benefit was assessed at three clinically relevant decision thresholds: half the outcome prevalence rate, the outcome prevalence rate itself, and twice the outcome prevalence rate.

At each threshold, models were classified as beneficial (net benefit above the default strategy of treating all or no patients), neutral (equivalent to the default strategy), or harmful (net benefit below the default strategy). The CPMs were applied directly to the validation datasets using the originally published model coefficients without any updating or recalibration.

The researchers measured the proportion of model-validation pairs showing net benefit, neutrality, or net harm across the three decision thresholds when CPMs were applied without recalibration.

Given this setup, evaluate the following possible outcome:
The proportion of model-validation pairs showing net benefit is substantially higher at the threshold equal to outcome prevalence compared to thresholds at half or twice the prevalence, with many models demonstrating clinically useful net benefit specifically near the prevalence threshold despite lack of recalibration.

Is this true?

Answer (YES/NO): YES